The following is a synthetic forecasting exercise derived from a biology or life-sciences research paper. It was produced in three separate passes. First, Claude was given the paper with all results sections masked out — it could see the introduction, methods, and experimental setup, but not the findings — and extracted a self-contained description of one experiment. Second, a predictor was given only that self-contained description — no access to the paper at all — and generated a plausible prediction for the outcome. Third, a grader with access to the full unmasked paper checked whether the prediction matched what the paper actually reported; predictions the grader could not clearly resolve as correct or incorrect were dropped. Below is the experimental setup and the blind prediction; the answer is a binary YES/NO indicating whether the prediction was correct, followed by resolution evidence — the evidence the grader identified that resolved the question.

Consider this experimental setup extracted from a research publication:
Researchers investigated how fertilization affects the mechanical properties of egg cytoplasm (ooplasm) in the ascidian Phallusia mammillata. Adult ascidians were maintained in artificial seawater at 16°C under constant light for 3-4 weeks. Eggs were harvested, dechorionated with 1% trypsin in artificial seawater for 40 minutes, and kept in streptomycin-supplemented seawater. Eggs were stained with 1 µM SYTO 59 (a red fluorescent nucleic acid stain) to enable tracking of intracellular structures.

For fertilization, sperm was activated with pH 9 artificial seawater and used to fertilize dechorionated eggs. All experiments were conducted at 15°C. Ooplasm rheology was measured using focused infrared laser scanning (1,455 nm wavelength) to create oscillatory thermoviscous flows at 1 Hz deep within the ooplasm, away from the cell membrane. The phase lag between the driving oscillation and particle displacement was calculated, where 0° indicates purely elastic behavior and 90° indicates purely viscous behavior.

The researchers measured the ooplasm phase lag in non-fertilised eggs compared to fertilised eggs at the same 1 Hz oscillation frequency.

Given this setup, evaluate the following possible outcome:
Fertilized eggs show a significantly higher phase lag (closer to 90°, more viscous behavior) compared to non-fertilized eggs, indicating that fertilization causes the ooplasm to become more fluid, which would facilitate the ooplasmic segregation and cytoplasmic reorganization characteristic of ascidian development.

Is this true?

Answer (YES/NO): YES